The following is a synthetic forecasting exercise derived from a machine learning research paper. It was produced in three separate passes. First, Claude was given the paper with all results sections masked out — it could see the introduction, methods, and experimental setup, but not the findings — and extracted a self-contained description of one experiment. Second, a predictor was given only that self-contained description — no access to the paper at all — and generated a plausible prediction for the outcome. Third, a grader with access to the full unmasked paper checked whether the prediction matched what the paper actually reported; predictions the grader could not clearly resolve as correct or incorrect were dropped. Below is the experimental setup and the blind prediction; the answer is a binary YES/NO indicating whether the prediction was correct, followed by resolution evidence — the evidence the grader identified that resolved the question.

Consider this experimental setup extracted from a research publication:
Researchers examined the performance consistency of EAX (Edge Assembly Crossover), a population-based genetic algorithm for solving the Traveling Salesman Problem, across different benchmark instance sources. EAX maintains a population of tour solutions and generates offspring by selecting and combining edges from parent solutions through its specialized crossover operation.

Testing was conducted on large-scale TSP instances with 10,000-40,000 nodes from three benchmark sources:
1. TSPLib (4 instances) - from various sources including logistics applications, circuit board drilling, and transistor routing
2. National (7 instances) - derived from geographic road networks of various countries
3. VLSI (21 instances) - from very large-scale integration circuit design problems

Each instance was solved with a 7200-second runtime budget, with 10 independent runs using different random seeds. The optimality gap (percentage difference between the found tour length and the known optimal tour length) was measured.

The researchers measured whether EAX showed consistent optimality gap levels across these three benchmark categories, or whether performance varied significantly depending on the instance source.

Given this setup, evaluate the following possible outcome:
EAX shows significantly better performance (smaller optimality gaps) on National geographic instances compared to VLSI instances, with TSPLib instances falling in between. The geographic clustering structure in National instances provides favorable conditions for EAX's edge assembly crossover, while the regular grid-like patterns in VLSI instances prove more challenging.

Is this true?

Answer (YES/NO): NO